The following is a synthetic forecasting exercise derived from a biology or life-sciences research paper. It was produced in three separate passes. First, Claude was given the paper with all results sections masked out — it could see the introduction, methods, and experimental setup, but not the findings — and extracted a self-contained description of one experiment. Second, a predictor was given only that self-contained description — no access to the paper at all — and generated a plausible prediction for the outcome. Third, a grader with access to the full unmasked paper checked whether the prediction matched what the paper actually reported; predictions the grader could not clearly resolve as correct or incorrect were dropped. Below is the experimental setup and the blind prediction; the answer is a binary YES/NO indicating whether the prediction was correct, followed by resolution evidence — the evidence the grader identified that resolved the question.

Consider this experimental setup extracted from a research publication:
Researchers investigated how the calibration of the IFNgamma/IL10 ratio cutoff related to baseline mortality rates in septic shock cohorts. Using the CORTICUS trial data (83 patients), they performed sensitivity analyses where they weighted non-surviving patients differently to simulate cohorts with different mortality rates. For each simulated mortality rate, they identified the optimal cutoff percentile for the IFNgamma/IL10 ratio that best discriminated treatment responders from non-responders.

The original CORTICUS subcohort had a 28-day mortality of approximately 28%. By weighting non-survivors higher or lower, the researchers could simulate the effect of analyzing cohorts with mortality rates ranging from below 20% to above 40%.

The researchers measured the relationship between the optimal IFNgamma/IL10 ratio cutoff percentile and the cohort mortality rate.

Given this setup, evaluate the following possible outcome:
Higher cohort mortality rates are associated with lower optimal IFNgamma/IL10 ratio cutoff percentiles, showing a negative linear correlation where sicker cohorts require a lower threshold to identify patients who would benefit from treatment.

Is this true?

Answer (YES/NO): NO